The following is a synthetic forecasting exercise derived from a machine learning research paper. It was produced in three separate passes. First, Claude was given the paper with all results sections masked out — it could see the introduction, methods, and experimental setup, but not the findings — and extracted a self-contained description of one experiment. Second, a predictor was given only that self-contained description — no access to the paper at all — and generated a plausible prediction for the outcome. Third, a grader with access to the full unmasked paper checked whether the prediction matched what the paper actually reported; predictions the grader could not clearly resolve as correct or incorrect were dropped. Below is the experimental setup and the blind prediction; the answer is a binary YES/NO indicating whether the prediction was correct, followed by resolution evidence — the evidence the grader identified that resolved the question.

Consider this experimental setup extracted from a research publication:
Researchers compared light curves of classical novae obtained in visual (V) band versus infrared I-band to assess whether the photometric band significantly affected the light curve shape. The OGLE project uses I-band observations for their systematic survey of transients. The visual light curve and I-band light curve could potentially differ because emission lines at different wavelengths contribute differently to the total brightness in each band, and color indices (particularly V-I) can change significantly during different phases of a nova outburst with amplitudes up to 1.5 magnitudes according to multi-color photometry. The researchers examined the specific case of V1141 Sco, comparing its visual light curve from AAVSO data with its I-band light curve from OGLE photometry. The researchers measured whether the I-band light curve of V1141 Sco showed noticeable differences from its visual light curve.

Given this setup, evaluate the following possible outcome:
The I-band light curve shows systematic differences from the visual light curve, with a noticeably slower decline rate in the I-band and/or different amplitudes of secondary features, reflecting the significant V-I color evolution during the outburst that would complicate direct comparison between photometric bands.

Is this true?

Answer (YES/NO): NO